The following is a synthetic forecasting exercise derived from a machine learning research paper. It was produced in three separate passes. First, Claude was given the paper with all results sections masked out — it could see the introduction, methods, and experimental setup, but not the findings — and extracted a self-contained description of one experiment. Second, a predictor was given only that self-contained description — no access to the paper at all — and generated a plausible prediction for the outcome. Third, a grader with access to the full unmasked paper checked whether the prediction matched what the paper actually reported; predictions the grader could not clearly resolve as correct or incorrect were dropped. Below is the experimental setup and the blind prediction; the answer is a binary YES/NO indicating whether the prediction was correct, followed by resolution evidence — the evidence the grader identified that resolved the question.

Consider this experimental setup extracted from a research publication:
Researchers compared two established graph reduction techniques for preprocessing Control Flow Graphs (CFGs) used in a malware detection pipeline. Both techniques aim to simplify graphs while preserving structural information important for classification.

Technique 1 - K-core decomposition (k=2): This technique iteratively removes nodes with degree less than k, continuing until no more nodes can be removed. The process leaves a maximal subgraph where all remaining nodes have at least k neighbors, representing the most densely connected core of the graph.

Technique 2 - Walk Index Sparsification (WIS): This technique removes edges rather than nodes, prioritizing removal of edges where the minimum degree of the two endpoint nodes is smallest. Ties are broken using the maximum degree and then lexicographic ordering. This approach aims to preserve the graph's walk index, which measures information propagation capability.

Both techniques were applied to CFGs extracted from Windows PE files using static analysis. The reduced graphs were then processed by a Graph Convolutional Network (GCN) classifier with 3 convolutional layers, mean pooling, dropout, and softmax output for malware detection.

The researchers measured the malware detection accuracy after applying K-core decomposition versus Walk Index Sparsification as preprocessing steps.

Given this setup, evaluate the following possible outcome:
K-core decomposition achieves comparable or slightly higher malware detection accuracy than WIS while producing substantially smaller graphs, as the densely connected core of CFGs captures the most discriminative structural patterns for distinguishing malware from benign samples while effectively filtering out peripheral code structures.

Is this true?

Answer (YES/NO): NO